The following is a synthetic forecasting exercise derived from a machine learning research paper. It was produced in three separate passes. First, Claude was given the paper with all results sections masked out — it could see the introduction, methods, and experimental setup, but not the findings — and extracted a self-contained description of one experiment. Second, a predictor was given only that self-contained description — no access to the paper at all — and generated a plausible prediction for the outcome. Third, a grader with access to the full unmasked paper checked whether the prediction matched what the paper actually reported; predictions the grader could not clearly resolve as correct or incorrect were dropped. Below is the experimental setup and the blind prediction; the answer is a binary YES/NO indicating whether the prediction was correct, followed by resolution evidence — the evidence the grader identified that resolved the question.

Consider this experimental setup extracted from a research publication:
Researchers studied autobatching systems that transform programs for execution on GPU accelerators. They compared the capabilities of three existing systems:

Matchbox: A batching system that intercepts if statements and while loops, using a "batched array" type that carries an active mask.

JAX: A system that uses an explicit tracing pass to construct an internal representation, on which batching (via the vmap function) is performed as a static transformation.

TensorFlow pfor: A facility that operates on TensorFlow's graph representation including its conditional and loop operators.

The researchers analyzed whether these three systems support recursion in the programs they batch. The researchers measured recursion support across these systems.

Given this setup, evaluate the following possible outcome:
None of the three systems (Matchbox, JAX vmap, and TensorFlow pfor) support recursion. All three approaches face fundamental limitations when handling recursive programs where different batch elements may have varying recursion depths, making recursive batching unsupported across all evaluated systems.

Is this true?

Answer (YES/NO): NO